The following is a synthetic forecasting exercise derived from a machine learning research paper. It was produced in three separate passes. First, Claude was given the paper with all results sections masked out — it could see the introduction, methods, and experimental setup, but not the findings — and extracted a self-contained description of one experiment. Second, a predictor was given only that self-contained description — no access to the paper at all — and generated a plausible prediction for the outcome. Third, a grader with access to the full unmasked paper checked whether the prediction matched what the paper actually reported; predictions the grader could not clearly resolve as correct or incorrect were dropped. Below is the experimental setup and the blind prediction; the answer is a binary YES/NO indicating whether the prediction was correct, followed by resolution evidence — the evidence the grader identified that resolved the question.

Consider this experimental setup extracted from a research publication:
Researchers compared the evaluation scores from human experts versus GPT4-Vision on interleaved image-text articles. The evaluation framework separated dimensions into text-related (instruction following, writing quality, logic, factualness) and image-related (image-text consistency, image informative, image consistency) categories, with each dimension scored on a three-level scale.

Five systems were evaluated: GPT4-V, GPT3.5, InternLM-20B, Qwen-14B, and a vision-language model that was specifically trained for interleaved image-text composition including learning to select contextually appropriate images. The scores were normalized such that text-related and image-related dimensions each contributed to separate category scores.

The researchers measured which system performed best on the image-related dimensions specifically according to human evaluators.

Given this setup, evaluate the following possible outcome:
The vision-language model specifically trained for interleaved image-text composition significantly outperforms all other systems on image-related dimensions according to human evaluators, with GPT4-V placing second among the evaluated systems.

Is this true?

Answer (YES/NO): NO